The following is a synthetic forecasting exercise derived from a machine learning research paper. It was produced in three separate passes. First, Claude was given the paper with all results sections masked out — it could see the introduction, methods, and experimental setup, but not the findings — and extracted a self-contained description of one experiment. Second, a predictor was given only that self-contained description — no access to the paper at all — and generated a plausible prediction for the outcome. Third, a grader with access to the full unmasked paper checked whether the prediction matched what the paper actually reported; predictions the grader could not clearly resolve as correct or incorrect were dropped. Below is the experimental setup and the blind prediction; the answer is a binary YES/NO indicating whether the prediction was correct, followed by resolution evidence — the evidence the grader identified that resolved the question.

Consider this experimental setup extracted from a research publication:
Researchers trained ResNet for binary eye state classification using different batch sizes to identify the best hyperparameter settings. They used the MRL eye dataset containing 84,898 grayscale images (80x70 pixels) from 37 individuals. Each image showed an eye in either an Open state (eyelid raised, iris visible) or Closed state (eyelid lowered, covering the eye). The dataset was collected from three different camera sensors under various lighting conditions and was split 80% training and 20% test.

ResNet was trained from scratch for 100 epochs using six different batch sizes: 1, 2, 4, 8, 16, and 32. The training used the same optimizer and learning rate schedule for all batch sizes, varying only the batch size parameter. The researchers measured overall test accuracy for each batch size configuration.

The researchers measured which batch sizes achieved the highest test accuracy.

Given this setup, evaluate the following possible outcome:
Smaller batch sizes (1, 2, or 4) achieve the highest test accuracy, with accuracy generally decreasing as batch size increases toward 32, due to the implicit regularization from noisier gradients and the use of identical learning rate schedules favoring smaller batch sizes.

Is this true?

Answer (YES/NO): NO